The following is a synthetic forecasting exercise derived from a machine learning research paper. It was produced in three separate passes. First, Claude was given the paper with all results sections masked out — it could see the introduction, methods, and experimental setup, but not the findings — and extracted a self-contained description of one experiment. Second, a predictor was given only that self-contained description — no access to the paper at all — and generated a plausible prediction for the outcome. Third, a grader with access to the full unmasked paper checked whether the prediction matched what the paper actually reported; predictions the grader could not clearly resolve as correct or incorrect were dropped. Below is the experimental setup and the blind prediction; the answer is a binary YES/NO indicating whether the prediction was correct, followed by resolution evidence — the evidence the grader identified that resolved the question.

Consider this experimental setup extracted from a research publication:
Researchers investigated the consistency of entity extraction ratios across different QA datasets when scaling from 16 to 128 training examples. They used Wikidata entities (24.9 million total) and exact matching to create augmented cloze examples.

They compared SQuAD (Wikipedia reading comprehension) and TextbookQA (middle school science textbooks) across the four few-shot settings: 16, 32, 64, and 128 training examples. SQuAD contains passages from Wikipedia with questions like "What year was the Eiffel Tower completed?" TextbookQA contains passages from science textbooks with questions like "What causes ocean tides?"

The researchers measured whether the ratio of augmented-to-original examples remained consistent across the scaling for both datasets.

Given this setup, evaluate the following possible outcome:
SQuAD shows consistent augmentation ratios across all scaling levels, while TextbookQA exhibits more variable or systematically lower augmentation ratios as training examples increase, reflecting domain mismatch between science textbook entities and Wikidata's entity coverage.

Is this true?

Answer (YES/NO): NO